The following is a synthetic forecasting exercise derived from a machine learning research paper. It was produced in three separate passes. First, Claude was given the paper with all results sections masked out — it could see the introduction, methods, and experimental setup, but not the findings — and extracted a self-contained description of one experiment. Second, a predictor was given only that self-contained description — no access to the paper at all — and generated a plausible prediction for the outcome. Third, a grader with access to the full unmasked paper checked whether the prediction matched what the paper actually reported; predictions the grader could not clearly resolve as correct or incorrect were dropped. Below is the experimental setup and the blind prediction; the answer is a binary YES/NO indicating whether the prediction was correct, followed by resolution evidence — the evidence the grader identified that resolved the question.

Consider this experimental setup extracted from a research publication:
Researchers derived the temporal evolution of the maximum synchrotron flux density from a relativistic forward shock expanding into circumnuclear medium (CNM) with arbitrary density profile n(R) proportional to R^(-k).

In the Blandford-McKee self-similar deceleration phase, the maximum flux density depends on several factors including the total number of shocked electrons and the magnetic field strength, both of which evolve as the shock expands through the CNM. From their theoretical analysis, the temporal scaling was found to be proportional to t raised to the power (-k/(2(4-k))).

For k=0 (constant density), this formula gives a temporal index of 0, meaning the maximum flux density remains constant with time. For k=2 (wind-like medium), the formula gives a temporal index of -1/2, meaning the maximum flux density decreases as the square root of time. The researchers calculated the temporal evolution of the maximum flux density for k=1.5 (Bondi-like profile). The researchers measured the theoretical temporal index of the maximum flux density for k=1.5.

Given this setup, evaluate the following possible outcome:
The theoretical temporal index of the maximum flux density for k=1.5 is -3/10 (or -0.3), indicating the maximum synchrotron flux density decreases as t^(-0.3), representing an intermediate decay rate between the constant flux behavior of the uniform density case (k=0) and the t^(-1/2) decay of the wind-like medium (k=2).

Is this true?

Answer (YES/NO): YES